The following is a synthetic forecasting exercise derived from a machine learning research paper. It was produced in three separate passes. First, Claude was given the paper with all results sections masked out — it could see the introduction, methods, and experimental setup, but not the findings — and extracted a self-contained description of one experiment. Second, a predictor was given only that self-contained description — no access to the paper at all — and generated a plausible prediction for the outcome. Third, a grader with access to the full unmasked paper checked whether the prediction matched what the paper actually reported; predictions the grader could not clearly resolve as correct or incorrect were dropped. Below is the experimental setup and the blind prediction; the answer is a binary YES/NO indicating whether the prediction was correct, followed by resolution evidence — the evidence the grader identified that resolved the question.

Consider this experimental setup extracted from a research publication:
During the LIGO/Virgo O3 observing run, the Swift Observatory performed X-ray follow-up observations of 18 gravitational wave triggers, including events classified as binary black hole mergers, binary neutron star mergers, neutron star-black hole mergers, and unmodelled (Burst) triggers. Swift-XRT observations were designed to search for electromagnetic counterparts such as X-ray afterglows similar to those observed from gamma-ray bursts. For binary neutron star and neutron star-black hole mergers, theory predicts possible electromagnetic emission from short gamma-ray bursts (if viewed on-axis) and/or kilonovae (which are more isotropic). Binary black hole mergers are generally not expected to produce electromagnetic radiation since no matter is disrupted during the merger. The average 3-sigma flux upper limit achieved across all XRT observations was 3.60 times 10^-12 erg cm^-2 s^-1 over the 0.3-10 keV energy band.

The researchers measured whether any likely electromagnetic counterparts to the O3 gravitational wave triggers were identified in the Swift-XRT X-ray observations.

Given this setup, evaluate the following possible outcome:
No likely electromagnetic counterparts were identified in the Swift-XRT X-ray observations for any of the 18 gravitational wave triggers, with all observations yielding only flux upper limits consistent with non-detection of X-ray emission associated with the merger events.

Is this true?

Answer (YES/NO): NO